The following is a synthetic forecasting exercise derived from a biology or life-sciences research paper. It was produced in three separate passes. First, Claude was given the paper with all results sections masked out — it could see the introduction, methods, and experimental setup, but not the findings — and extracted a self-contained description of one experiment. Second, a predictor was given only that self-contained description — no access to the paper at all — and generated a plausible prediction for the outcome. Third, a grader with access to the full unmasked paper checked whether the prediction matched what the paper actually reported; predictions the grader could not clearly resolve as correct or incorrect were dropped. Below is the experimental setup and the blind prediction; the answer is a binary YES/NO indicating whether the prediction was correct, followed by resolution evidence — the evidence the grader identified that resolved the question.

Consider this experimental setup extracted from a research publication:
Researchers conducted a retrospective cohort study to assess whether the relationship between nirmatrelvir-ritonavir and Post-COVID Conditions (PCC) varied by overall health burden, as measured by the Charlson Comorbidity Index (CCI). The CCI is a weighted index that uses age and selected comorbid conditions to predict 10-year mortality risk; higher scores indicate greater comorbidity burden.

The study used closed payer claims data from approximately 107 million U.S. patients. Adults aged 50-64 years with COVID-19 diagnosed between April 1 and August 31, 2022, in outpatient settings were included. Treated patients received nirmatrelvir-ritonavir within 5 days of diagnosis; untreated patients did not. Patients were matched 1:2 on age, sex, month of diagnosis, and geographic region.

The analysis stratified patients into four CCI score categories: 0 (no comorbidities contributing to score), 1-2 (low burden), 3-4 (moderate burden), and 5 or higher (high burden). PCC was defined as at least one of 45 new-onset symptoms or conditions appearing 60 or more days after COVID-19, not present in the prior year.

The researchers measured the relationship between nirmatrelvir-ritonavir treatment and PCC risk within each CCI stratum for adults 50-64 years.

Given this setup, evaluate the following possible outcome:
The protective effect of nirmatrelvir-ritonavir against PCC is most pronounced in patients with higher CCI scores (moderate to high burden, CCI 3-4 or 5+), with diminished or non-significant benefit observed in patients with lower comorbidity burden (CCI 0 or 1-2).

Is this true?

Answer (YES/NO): NO